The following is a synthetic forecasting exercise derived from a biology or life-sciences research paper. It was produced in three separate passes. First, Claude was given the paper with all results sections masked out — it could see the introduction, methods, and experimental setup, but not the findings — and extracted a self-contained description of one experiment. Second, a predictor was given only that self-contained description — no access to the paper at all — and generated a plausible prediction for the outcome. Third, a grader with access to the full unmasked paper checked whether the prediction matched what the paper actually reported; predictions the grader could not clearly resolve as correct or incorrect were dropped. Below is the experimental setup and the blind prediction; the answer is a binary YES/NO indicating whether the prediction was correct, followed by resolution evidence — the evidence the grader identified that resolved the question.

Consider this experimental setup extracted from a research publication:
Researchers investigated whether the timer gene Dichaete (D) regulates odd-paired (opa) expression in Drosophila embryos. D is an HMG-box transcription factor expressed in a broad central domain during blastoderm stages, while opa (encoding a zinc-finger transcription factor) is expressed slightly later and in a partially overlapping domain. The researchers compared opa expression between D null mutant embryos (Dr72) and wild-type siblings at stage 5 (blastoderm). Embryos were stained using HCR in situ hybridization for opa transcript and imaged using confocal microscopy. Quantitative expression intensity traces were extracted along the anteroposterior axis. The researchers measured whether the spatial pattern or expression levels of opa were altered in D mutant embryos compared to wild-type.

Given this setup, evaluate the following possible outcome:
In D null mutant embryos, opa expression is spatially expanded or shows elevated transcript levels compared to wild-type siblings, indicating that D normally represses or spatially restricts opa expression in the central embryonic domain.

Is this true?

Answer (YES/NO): NO